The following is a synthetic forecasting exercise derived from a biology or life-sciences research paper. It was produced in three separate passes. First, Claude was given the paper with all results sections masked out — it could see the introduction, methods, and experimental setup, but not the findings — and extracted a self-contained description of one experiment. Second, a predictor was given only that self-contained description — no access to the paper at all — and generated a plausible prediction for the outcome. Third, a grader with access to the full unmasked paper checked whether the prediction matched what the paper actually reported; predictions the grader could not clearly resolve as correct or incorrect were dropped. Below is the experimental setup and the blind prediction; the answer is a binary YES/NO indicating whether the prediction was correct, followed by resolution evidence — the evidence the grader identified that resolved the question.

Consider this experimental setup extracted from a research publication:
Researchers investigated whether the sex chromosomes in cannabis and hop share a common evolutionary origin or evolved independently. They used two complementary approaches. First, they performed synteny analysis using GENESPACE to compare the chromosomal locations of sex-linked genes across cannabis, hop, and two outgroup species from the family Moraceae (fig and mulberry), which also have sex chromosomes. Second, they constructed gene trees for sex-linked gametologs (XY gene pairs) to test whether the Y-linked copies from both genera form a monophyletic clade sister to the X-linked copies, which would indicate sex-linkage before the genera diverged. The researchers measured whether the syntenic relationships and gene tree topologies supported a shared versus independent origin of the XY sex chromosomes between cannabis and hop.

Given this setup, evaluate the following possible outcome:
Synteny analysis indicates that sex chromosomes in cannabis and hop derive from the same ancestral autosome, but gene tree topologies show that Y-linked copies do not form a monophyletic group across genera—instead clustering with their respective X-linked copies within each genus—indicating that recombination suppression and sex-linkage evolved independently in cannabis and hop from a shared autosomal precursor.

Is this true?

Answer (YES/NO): NO